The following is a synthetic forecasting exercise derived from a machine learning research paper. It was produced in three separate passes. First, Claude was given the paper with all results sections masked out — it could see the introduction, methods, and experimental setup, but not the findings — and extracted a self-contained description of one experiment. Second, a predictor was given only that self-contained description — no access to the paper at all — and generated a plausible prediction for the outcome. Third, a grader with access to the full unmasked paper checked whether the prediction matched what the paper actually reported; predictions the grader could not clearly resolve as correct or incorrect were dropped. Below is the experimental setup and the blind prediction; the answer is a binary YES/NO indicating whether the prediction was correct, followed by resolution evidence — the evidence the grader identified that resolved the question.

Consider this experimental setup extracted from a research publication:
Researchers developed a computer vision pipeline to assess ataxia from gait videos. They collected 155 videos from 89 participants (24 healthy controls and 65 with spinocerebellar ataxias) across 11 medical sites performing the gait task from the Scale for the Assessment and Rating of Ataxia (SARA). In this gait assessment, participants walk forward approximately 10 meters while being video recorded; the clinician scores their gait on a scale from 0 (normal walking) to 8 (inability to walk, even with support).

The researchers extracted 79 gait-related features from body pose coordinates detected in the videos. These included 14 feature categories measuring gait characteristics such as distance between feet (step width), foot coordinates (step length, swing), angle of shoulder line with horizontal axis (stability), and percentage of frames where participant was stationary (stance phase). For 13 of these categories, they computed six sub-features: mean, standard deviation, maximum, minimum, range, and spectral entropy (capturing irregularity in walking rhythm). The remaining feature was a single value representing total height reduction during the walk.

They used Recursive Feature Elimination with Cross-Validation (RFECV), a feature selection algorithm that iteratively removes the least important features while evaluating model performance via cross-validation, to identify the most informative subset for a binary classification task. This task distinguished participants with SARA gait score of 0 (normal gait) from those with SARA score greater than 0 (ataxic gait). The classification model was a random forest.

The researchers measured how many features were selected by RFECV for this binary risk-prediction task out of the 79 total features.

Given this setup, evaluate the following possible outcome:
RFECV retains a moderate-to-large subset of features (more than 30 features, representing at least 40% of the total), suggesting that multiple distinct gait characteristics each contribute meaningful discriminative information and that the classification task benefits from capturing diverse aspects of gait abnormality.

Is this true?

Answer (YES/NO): NO